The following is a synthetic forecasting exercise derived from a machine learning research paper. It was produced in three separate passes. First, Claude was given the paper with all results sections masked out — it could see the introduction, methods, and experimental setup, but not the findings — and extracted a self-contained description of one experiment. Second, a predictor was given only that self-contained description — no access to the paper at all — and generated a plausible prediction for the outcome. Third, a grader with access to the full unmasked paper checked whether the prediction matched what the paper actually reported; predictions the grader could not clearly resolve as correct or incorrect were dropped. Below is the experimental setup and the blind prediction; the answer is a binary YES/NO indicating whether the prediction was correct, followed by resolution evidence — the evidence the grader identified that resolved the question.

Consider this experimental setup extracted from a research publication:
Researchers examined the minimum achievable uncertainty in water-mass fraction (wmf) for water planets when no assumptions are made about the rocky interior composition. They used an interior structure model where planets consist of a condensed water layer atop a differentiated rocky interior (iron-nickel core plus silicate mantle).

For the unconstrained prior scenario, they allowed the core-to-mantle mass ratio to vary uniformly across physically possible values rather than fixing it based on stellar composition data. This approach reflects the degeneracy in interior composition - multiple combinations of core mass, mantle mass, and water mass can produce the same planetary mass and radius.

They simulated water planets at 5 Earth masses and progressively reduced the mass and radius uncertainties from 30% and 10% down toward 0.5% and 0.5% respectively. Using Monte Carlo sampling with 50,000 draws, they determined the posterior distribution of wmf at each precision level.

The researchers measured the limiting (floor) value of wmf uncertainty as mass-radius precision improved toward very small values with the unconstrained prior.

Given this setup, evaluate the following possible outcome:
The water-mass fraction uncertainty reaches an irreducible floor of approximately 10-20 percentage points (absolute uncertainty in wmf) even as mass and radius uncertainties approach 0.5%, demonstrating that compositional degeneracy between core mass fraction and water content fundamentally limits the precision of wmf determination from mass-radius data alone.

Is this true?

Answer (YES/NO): YES